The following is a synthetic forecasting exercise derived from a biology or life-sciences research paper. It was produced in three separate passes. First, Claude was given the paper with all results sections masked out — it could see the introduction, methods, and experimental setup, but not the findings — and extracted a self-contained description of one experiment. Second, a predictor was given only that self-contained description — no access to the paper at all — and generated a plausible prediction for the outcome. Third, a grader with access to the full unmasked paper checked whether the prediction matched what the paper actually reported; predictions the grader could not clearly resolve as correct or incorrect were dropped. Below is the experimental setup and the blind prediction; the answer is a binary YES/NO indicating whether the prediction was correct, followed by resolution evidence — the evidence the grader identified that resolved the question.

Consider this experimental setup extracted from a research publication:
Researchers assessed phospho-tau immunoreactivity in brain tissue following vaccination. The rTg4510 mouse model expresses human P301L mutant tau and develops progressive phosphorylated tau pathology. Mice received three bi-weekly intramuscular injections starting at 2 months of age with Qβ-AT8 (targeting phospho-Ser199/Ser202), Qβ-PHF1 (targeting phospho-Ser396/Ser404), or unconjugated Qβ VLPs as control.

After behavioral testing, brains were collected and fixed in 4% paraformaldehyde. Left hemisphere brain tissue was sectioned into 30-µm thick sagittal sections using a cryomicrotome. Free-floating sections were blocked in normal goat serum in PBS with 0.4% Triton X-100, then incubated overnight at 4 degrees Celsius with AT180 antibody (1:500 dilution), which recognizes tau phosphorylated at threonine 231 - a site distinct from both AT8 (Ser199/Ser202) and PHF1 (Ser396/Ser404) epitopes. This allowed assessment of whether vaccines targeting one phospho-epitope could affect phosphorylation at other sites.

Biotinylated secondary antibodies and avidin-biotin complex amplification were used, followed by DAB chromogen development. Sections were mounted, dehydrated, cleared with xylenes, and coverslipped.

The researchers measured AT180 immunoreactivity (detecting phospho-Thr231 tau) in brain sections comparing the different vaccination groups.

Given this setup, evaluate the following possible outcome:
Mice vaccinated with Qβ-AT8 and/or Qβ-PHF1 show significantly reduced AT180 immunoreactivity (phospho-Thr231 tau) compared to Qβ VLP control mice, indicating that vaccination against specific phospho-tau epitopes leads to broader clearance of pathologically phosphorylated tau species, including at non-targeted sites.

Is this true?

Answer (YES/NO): NO